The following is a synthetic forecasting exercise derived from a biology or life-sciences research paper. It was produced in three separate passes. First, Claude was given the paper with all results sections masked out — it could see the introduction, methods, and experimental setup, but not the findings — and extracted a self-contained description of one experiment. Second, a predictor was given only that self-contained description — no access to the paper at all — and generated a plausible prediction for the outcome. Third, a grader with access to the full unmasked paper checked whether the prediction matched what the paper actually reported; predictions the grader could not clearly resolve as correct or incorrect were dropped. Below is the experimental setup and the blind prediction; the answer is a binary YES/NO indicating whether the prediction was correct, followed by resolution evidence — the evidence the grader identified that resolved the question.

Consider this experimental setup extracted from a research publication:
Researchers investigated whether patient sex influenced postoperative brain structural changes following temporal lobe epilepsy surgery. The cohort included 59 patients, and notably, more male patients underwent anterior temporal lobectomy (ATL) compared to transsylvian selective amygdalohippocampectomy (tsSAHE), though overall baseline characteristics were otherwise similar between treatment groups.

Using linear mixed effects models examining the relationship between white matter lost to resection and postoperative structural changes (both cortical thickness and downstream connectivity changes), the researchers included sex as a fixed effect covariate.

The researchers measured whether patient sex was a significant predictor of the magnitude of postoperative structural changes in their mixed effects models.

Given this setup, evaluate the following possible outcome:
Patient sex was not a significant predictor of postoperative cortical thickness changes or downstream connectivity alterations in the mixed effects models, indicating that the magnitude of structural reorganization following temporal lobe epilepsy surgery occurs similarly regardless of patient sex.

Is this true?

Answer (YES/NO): YES